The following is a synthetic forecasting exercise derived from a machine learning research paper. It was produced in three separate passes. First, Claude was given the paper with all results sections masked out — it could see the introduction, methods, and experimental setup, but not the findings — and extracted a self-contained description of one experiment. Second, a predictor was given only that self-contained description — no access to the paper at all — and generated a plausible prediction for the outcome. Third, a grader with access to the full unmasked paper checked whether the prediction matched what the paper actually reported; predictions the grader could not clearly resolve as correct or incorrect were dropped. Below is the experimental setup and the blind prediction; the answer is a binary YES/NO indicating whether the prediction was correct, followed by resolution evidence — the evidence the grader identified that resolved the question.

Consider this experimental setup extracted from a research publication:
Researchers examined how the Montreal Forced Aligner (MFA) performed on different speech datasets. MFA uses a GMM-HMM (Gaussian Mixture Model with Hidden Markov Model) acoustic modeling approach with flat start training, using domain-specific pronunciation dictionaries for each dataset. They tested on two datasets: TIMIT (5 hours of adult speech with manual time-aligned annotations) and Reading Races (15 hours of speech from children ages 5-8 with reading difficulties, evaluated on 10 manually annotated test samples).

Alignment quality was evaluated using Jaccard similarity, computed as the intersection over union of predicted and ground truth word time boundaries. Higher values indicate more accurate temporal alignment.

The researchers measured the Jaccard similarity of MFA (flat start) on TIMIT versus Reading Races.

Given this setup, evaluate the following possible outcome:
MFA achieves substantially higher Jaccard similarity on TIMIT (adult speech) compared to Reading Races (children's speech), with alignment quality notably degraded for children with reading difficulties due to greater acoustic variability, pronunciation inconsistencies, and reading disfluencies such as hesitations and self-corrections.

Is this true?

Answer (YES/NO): NO